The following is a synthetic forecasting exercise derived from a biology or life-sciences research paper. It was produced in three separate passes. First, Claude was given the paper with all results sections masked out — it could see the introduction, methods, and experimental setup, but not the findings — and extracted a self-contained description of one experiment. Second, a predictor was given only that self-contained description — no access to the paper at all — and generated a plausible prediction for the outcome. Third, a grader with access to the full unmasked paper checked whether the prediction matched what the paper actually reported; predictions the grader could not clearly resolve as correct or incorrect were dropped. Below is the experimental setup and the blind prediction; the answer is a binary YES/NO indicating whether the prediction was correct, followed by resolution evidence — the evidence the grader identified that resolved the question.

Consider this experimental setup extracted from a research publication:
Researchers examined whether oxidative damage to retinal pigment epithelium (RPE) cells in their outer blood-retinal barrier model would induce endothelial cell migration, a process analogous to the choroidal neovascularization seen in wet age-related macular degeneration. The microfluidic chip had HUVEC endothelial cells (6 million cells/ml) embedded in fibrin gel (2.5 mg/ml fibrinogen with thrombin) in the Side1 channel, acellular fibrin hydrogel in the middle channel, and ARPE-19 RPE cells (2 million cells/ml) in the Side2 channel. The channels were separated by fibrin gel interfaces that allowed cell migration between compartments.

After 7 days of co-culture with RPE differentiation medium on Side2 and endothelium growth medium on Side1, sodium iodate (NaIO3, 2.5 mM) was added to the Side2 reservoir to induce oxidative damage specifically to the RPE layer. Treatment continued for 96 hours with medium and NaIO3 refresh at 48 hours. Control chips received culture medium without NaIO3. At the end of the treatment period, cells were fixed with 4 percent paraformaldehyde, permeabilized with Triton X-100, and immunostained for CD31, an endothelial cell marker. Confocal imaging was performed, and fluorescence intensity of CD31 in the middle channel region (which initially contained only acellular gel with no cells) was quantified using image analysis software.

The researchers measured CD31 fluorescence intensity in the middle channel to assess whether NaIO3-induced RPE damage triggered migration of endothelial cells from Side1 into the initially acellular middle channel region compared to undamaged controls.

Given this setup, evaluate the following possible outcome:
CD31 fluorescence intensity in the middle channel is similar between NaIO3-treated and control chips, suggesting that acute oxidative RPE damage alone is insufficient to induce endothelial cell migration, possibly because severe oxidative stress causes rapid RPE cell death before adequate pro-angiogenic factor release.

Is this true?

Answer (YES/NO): NO